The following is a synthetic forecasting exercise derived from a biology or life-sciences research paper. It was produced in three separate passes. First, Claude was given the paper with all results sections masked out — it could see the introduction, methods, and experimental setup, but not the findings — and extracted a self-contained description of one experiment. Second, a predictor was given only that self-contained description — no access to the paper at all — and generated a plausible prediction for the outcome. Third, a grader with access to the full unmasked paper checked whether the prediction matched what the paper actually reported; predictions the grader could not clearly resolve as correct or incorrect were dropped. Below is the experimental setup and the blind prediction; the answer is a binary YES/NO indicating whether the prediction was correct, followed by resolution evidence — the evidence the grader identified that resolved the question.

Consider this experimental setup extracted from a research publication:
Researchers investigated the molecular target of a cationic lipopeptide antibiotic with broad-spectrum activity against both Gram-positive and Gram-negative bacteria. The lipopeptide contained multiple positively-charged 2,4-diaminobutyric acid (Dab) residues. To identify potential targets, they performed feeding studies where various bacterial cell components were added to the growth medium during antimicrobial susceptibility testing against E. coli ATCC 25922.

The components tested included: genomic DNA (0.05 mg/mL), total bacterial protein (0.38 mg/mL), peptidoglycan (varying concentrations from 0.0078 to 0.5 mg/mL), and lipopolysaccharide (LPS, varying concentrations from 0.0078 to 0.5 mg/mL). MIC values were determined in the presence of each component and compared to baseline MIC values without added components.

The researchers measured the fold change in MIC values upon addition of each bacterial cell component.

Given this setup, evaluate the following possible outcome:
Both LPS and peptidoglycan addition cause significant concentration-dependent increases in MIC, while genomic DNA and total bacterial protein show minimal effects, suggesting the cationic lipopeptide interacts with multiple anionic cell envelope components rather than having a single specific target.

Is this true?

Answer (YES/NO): NO